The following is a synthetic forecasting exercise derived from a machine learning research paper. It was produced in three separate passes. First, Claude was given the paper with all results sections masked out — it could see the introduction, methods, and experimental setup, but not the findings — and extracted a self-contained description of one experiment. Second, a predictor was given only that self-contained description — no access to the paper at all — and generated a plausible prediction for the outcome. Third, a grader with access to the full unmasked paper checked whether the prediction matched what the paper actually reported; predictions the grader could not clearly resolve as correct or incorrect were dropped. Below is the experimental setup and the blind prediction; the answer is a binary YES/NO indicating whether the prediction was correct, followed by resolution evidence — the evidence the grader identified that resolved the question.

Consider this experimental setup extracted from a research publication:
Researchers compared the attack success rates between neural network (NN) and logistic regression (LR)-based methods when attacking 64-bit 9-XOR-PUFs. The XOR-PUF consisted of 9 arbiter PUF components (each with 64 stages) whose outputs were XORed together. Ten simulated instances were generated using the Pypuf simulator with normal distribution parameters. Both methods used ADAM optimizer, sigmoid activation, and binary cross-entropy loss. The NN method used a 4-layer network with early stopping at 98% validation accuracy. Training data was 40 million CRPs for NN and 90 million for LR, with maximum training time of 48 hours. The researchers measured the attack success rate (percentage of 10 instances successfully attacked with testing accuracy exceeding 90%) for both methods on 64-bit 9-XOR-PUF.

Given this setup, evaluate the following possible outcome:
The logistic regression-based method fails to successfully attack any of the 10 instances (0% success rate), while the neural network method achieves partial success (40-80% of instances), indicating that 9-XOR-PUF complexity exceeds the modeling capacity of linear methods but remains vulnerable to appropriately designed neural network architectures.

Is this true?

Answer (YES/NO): NO